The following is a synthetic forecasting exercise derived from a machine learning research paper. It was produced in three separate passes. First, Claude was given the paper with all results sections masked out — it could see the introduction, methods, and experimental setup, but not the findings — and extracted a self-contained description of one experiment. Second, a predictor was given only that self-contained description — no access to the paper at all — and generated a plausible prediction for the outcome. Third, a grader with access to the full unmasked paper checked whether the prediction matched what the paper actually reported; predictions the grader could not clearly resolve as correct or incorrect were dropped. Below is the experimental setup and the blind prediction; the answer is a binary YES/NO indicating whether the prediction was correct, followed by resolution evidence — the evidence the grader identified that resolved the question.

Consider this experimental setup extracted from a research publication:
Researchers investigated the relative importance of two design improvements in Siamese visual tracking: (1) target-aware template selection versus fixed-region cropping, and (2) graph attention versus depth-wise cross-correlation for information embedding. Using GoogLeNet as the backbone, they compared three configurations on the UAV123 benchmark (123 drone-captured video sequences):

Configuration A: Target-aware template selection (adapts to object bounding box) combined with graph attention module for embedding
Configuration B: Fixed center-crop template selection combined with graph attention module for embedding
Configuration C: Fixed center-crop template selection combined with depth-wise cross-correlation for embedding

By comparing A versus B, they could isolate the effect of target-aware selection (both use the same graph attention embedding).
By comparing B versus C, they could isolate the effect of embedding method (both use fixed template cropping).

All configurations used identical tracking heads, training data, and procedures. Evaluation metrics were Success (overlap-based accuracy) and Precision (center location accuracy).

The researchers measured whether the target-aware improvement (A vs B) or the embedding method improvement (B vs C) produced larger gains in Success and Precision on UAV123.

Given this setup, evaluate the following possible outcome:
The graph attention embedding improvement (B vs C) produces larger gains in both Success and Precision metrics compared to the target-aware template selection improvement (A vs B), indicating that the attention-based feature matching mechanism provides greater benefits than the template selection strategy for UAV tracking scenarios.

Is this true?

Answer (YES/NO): NO